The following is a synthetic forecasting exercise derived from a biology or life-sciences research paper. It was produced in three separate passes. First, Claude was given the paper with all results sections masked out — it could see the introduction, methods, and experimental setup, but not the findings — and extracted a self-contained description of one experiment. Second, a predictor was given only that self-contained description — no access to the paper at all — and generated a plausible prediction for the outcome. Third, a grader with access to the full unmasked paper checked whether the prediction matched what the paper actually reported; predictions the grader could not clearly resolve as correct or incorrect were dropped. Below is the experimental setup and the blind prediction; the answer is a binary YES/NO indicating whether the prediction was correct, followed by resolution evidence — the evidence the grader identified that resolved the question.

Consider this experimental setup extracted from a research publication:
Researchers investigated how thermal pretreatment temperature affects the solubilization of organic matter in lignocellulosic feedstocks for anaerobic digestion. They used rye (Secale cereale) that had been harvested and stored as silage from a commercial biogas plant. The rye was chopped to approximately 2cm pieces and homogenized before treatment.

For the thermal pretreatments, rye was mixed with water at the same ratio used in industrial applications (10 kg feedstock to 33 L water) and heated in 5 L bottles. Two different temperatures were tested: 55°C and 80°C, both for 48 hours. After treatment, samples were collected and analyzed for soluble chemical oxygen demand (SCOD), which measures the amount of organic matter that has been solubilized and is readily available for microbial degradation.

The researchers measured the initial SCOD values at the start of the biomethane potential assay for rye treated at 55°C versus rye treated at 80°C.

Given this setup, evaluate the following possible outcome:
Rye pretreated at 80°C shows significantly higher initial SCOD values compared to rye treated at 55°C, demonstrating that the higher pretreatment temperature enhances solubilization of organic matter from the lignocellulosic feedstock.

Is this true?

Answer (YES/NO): NO